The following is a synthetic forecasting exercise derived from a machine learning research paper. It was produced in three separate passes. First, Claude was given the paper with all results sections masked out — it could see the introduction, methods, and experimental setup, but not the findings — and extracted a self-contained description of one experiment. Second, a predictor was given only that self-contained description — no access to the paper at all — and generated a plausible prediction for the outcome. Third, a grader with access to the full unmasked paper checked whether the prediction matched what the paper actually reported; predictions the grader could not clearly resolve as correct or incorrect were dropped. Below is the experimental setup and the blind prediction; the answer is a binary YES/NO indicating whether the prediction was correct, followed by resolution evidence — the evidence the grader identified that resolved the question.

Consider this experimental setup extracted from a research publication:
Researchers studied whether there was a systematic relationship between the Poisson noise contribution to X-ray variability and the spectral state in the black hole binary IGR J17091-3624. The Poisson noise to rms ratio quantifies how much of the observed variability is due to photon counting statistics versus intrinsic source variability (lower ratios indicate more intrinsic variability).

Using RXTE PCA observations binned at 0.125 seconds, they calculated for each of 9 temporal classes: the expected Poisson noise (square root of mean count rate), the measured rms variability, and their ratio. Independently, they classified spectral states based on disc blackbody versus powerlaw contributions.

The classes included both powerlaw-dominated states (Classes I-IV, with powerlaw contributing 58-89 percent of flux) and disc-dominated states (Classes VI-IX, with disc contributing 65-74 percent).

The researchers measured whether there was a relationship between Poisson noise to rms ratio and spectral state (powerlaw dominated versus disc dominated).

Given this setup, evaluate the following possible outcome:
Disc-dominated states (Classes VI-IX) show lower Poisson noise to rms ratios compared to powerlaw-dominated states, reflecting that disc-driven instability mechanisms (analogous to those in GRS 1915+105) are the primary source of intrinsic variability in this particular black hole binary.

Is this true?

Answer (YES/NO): NO